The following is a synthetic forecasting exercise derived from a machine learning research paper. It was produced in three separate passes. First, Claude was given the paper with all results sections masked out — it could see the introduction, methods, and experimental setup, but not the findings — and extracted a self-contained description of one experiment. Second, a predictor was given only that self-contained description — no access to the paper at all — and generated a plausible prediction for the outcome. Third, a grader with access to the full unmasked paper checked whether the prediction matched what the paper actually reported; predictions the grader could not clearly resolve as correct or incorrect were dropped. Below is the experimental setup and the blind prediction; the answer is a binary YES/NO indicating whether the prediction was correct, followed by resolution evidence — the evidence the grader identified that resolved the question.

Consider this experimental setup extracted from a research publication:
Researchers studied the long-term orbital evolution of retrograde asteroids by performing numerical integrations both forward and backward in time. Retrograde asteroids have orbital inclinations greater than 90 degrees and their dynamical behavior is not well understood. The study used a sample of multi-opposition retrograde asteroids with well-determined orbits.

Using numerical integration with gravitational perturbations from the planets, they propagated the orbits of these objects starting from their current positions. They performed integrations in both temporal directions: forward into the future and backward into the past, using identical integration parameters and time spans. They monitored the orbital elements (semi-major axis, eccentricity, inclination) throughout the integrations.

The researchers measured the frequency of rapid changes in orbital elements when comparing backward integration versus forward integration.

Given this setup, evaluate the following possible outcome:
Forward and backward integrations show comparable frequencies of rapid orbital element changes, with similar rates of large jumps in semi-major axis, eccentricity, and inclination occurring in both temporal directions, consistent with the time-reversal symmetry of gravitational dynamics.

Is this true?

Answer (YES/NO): NO